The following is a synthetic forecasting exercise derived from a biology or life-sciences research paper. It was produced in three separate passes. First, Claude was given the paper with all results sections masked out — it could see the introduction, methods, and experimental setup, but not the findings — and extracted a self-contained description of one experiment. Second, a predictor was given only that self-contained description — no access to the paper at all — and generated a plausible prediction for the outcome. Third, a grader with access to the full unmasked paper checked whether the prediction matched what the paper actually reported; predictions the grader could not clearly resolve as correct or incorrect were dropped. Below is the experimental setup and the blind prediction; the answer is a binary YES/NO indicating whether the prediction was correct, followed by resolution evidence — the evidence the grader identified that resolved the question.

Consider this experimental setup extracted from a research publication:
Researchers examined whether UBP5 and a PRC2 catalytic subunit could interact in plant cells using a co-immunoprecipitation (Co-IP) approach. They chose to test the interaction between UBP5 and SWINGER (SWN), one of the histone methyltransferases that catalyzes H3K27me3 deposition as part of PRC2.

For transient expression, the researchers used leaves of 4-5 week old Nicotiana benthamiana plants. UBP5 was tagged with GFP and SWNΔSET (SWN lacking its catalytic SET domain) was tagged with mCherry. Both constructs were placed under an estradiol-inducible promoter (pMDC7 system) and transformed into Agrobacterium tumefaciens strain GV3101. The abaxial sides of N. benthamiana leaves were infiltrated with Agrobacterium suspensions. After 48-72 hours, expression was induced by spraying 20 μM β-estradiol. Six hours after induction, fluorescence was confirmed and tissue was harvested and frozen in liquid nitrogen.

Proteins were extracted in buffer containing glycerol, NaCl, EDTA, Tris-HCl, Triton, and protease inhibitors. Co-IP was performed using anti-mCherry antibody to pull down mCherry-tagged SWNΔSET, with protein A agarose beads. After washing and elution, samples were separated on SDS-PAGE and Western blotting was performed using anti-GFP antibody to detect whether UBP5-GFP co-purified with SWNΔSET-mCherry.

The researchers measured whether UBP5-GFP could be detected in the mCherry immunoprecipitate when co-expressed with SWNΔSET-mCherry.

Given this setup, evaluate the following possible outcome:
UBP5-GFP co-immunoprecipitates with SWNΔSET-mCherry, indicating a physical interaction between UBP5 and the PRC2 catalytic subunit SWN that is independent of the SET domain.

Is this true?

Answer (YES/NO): YES